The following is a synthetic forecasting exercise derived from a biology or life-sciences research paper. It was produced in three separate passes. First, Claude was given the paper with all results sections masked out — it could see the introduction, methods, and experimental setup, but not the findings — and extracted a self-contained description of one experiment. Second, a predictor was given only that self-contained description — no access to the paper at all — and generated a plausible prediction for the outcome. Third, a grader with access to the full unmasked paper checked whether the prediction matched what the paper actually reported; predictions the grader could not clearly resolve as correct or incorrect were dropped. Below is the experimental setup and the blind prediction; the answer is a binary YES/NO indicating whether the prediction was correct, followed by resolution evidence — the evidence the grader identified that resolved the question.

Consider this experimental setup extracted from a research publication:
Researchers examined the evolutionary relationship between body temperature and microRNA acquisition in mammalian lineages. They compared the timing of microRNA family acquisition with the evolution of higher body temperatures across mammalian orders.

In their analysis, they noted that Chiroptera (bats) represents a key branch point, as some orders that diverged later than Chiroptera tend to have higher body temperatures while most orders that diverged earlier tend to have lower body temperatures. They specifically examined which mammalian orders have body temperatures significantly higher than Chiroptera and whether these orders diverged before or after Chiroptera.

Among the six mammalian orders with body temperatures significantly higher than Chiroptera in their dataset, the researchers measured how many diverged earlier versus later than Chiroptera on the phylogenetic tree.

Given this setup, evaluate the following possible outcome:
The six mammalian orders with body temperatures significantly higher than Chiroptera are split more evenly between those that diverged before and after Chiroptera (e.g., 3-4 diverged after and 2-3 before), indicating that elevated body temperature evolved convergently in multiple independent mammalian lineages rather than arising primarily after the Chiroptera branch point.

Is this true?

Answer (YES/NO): NO